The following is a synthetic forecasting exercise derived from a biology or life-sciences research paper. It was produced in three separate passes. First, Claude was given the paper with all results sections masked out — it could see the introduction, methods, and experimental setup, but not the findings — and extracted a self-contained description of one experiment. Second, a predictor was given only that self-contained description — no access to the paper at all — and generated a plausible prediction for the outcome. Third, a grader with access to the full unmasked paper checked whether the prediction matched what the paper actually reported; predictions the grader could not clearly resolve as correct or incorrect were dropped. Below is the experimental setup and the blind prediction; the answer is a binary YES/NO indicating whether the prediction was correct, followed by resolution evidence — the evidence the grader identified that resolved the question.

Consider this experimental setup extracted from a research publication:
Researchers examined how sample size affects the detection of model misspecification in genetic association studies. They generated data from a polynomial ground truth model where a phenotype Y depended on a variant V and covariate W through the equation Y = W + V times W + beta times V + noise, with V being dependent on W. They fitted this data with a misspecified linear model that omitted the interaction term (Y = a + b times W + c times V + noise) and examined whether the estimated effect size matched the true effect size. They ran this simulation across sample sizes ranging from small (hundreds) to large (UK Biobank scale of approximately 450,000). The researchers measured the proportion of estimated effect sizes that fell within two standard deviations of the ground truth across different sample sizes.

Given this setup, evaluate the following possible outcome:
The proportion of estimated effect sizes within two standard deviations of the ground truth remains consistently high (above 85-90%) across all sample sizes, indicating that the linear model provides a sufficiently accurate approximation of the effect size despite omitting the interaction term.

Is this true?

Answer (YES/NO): NO